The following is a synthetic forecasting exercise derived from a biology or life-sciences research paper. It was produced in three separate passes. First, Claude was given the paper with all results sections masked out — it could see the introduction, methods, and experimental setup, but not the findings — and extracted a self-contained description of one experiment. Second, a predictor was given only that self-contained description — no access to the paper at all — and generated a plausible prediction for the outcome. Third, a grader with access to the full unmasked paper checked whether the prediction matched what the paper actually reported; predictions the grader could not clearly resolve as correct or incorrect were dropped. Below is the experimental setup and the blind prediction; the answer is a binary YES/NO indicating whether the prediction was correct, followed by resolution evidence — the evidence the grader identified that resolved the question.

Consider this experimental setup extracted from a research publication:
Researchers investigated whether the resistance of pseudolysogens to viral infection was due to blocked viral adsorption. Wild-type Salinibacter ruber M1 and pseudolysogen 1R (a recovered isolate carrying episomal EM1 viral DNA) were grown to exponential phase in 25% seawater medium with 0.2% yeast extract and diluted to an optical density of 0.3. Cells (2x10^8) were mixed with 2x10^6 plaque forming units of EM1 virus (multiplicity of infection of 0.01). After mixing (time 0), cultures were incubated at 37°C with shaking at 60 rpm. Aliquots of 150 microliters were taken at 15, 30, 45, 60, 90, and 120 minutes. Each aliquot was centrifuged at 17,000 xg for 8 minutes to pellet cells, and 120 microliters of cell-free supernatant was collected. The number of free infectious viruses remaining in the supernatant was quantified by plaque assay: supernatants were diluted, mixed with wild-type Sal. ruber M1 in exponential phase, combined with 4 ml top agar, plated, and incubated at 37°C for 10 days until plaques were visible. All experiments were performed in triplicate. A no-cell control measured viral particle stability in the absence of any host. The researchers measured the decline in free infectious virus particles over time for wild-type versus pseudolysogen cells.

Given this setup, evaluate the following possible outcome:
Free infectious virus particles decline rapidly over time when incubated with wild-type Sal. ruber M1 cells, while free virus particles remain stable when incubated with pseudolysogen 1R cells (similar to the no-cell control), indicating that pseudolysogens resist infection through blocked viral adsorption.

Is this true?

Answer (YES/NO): YES